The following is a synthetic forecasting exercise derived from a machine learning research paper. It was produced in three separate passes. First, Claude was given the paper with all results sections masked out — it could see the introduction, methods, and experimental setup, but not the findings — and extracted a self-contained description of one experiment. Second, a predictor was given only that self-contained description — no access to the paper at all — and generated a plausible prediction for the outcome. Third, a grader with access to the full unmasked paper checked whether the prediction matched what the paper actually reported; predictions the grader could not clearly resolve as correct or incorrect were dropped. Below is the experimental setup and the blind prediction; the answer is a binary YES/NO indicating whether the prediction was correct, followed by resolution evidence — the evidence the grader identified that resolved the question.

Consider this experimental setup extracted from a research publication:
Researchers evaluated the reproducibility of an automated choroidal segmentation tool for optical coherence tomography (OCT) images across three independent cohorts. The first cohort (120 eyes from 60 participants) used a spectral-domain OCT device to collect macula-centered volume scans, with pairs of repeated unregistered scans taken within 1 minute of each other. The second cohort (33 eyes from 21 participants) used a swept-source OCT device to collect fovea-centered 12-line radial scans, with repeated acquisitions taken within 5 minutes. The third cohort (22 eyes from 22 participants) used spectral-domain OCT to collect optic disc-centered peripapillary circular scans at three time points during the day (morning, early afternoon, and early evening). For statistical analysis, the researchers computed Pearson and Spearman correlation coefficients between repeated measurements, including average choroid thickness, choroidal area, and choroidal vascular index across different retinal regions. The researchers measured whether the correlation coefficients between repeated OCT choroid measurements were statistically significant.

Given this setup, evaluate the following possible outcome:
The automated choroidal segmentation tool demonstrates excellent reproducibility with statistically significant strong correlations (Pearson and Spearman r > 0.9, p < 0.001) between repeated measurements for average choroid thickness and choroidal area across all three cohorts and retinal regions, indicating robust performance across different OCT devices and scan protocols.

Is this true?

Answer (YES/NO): YES